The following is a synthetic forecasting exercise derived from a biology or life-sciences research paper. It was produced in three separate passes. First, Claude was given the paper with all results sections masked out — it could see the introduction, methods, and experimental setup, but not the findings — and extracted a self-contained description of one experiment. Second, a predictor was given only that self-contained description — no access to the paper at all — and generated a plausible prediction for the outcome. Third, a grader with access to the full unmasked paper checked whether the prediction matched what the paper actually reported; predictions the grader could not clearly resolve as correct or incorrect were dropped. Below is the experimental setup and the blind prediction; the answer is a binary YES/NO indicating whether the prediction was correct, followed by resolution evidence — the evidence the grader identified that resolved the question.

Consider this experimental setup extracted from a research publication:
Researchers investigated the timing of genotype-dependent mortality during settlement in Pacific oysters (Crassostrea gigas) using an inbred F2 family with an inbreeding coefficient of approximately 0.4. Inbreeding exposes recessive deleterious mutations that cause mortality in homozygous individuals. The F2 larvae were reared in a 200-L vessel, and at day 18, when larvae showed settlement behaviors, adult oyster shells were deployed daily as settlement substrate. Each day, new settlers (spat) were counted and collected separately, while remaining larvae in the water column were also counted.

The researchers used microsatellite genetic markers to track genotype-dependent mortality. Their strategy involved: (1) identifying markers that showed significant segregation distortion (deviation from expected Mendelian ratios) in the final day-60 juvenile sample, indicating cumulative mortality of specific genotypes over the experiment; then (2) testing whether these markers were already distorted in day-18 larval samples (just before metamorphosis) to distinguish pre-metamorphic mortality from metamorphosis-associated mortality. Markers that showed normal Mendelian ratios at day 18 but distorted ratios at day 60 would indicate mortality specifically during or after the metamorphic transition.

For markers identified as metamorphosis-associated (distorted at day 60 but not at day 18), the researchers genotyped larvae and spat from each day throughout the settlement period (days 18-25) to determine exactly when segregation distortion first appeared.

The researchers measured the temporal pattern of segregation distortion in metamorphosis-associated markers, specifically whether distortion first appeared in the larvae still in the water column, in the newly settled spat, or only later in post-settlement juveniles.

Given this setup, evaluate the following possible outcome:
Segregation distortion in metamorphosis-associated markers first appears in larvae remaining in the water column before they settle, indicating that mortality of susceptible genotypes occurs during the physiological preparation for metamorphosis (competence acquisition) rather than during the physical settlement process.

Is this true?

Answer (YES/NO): NO